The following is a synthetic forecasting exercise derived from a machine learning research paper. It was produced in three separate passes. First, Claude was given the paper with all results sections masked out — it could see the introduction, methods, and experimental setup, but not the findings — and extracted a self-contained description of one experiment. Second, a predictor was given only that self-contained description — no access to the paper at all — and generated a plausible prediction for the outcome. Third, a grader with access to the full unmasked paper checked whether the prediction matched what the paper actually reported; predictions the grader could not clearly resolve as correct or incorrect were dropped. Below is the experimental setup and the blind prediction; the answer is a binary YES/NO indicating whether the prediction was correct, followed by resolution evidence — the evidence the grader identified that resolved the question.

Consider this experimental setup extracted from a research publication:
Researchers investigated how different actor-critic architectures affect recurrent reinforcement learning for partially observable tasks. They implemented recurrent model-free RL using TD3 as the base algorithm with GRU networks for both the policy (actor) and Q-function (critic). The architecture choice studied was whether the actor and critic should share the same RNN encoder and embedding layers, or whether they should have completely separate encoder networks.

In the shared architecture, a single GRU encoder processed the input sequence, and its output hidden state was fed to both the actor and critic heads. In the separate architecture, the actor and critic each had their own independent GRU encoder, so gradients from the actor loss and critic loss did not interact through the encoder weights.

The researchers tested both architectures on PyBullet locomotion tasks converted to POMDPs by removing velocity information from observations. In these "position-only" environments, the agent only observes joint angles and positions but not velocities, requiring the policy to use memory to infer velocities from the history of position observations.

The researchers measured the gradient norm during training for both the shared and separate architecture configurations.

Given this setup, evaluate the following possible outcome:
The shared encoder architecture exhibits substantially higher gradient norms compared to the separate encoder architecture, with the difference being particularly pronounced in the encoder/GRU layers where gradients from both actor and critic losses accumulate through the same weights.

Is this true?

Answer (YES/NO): YES